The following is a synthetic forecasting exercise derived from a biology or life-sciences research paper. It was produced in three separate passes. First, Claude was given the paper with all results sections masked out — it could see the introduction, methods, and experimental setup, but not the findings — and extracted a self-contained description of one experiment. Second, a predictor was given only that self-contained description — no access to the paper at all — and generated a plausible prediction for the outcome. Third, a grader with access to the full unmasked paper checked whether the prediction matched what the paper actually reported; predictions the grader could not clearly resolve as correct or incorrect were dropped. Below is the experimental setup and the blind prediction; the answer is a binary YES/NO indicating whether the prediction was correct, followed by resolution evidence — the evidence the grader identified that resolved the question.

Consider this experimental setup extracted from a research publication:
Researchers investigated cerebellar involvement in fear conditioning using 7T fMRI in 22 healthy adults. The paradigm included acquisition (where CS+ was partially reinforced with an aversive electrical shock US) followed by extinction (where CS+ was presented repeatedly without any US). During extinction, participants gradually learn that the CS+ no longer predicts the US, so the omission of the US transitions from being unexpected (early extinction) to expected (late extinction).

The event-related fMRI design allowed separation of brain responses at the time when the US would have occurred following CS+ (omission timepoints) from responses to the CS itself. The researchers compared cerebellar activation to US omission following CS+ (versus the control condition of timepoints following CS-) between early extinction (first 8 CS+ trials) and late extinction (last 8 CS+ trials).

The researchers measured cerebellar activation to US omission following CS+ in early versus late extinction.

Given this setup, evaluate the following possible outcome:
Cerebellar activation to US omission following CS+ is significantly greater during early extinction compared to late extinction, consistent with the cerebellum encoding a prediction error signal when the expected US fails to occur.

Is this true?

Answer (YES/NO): NO